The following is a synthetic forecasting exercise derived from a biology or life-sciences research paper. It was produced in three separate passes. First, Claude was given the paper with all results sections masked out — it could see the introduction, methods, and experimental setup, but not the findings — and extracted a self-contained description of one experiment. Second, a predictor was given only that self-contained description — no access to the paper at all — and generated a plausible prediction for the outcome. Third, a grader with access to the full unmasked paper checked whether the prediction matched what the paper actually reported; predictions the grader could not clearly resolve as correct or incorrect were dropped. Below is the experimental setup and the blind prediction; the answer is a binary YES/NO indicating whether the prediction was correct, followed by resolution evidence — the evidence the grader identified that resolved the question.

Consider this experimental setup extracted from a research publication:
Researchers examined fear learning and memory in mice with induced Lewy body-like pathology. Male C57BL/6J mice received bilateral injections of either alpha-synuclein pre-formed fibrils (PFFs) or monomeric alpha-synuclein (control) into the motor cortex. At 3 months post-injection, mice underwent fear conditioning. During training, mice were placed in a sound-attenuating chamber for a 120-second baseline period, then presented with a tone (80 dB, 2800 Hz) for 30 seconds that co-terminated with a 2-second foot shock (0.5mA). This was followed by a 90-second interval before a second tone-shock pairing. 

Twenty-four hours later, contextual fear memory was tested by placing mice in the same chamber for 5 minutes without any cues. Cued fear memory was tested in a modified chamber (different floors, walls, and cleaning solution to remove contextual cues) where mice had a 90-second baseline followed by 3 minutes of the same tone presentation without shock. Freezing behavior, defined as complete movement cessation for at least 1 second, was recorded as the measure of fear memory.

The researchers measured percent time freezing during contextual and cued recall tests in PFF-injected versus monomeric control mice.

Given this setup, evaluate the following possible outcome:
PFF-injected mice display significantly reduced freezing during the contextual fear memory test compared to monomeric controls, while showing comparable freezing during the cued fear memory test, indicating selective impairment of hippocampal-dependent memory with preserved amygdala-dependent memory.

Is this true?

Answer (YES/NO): NO